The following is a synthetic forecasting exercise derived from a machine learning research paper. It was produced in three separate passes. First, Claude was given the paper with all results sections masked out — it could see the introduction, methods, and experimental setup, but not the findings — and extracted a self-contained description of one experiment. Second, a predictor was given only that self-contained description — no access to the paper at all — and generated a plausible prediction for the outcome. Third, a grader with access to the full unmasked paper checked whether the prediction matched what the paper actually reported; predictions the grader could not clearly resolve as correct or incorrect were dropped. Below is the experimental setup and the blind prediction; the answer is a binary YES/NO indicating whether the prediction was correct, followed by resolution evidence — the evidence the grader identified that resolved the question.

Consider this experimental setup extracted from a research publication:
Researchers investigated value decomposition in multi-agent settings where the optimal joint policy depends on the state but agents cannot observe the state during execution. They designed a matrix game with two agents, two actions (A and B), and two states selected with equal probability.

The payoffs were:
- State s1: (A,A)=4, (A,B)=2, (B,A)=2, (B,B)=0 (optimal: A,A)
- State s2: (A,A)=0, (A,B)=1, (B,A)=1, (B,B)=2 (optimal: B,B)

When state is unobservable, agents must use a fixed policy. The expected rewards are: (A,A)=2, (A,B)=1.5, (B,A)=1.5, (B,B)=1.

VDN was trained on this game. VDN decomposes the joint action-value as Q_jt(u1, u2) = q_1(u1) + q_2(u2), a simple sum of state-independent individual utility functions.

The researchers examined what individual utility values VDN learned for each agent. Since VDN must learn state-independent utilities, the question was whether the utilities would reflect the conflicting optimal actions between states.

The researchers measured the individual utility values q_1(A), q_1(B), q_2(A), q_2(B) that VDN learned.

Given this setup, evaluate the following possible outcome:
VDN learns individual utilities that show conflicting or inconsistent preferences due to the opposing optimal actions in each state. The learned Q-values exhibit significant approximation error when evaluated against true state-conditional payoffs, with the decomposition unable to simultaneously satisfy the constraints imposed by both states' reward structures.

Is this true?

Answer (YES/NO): NO